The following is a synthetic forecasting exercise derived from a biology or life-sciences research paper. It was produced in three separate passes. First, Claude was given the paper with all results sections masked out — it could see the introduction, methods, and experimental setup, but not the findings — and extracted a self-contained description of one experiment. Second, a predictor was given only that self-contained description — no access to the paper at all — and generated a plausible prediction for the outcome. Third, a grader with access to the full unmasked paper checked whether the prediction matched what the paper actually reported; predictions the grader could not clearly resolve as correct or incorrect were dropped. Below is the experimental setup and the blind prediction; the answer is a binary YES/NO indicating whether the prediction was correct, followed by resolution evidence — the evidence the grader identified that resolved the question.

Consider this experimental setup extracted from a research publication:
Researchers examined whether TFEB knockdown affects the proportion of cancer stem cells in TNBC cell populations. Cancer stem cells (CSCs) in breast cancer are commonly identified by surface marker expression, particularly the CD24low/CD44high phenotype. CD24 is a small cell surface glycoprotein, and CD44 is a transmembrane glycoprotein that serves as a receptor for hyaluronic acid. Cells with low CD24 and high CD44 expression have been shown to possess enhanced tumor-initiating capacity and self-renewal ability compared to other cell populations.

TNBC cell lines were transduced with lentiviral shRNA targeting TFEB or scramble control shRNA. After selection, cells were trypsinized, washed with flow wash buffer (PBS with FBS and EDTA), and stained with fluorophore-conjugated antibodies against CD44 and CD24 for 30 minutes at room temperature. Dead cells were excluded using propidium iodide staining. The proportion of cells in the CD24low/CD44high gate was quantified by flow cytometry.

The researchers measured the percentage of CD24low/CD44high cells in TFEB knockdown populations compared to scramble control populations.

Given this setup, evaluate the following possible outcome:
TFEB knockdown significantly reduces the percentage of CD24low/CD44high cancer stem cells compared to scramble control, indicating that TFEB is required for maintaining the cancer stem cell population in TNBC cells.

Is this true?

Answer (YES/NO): YES